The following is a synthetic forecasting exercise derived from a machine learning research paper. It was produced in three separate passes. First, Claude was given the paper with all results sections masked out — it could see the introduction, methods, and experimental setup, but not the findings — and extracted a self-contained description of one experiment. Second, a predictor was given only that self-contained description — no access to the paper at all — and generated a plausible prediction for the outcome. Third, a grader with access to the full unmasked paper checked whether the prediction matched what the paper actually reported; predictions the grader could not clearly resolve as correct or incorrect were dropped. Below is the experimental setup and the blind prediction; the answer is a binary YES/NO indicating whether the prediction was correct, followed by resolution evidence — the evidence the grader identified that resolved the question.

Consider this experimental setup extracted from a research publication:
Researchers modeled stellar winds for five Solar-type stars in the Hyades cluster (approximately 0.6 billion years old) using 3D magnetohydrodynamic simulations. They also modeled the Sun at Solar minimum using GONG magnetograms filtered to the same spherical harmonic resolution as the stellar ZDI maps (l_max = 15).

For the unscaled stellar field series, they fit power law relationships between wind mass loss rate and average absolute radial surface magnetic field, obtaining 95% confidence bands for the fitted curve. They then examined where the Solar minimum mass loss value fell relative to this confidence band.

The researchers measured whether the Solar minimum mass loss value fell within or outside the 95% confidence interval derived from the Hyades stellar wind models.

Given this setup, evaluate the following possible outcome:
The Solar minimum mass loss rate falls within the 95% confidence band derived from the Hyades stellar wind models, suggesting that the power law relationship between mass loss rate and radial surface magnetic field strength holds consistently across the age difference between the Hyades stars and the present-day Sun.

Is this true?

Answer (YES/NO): YES